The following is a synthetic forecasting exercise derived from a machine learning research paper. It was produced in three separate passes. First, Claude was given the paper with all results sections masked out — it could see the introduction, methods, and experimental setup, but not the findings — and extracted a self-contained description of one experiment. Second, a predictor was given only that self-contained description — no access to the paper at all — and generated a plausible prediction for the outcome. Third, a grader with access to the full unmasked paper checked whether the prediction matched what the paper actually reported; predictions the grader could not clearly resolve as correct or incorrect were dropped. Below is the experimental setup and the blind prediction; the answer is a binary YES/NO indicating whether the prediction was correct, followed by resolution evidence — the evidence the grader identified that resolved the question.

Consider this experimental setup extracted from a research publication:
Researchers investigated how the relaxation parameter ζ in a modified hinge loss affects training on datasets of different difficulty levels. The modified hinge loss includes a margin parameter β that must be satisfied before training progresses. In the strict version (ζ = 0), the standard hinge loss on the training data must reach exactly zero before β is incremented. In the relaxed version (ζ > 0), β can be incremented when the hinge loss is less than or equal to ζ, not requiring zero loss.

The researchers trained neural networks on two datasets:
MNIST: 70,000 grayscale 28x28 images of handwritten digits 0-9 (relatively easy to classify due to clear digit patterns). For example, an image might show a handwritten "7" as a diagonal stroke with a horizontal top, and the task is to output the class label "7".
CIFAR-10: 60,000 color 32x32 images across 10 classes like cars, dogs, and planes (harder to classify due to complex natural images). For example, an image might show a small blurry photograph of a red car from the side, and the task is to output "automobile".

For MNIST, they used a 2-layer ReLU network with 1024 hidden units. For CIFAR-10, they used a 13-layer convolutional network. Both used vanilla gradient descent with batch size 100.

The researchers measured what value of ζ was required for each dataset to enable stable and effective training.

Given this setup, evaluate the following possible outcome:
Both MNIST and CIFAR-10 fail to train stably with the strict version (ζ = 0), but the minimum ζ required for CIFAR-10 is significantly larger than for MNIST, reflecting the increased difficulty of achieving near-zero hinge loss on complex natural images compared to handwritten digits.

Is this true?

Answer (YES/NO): NO